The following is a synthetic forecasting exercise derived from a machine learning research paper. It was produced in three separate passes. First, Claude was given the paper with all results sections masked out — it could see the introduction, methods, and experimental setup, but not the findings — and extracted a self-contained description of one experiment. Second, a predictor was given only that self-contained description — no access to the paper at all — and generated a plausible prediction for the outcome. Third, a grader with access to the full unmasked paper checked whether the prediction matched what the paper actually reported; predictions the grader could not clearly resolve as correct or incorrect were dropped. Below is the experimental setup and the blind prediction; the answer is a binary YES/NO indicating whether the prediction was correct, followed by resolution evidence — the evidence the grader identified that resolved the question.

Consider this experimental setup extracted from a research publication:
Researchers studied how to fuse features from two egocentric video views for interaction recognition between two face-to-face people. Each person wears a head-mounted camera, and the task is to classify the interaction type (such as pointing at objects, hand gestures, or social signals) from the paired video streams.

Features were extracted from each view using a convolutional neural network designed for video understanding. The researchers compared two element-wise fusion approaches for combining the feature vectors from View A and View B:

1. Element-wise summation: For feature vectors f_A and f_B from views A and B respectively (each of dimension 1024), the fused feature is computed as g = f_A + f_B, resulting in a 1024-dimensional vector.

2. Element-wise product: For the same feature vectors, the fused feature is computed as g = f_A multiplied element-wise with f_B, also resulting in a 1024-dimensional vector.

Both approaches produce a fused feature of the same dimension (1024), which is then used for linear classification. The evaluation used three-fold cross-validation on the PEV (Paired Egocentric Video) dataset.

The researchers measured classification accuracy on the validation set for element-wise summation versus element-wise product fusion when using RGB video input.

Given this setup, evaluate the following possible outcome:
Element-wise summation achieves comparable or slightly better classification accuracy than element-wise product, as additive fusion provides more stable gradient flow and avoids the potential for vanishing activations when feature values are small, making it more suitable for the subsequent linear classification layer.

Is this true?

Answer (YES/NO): YES